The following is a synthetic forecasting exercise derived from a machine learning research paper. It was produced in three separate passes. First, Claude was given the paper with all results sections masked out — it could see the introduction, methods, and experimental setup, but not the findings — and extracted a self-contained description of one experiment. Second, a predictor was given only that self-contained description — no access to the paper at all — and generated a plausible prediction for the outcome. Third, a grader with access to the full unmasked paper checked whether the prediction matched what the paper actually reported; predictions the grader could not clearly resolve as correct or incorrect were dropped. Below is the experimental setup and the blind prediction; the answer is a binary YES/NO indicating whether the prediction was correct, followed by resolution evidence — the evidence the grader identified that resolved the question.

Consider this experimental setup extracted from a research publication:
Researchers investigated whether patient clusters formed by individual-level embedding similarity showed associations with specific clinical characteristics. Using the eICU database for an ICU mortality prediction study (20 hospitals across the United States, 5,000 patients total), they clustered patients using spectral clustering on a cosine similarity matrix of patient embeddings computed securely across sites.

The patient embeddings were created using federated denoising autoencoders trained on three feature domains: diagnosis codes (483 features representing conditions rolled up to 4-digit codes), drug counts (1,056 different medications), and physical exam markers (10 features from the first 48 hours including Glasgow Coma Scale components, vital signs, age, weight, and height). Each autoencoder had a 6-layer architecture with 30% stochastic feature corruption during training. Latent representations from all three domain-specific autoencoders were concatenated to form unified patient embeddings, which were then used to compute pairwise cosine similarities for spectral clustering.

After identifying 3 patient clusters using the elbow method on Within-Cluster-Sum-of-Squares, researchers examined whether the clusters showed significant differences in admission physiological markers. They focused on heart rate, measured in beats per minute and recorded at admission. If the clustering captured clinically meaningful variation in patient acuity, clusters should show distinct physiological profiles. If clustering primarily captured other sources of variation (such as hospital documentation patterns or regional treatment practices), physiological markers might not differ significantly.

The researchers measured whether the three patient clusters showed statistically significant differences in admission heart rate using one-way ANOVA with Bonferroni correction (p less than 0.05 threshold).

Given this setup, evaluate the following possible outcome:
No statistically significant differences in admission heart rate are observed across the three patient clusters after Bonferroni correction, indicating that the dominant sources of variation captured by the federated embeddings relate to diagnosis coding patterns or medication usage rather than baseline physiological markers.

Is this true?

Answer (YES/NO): NO